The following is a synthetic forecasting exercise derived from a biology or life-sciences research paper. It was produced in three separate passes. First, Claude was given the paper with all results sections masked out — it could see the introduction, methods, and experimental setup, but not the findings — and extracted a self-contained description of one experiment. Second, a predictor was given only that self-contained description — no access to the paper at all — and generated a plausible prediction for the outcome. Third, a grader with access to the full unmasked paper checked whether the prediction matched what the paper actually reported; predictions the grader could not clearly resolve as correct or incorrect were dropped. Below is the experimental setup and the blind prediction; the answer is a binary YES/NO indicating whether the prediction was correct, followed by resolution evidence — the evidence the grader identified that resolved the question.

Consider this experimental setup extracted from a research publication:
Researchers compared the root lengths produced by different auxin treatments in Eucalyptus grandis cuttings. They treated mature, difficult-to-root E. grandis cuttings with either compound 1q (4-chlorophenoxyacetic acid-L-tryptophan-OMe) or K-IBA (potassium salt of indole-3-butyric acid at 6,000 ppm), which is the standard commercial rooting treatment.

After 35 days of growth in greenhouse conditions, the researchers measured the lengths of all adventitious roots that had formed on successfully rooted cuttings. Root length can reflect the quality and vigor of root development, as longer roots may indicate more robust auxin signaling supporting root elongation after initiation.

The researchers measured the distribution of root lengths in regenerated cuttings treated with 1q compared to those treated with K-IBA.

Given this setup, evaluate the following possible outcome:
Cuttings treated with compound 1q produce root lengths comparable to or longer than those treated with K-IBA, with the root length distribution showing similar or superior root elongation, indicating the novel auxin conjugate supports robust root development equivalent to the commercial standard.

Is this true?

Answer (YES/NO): YES